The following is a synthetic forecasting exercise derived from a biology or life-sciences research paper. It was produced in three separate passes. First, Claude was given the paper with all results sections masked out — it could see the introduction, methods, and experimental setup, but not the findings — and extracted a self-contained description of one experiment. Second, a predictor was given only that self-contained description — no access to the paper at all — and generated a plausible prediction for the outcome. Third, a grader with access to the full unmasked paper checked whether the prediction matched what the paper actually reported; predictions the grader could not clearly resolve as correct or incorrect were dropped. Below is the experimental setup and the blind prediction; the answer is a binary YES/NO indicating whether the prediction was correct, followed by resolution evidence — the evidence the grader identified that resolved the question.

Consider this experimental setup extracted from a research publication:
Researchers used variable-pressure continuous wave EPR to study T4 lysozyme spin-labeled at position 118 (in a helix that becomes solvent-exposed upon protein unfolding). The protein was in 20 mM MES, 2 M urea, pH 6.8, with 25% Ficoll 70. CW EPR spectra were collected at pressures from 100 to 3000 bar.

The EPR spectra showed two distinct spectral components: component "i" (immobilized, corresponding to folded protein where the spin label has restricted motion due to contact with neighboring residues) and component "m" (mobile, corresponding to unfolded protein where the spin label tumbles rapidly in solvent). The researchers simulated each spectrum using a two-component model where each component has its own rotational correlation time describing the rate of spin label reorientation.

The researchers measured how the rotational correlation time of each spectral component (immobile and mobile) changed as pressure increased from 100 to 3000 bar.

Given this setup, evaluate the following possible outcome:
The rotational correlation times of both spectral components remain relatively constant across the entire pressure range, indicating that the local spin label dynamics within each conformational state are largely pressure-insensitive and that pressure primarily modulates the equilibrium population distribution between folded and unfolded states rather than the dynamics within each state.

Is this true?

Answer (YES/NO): NO